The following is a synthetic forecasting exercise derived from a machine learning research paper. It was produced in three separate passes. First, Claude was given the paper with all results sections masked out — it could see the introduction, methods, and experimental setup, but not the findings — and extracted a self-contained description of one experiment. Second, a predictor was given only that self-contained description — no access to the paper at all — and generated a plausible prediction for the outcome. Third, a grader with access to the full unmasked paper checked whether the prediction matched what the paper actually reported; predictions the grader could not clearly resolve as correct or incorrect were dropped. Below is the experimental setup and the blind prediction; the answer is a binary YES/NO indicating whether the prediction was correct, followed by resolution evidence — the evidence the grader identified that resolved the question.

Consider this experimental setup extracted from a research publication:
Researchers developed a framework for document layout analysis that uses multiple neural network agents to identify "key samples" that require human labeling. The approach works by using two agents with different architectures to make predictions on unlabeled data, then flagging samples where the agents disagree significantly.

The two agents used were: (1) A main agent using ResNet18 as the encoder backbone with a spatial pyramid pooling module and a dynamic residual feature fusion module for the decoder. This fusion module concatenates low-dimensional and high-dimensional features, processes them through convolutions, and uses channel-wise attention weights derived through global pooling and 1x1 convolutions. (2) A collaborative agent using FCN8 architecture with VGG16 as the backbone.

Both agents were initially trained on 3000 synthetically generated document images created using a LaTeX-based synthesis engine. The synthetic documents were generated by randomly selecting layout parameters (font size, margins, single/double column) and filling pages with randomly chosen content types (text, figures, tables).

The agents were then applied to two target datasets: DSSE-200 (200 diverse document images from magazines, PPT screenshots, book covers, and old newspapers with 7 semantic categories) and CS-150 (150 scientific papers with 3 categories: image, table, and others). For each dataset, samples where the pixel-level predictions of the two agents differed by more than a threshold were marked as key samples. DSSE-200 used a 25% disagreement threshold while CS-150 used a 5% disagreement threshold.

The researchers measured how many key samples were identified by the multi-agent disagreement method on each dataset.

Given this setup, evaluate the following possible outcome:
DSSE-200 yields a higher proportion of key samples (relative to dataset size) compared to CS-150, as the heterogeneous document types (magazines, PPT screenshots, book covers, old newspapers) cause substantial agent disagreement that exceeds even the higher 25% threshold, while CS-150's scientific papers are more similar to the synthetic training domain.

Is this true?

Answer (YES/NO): YES